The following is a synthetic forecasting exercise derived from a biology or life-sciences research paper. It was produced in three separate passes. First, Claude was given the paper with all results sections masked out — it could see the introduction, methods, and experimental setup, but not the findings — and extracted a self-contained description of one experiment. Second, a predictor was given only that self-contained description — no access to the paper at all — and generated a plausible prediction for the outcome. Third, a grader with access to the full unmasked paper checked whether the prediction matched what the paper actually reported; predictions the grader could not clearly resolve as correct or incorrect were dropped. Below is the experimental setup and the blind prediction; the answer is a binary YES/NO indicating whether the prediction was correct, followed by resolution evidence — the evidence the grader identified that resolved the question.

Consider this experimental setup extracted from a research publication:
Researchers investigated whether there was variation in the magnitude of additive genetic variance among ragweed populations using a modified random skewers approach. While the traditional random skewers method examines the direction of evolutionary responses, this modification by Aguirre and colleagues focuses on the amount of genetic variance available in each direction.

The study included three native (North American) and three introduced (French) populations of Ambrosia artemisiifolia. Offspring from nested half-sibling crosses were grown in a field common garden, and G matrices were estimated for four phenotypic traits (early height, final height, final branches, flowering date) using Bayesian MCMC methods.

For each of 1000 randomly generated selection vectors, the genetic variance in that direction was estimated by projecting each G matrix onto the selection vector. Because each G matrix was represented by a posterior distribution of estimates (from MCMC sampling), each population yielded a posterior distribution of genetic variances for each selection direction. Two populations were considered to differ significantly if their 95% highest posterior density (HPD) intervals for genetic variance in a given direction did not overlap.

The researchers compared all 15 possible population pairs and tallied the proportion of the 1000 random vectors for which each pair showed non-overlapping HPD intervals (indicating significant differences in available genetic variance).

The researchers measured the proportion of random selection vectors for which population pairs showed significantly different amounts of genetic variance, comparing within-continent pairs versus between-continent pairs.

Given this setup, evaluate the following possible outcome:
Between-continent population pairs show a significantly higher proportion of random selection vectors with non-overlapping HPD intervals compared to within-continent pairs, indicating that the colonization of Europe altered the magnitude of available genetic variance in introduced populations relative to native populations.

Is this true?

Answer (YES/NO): NO